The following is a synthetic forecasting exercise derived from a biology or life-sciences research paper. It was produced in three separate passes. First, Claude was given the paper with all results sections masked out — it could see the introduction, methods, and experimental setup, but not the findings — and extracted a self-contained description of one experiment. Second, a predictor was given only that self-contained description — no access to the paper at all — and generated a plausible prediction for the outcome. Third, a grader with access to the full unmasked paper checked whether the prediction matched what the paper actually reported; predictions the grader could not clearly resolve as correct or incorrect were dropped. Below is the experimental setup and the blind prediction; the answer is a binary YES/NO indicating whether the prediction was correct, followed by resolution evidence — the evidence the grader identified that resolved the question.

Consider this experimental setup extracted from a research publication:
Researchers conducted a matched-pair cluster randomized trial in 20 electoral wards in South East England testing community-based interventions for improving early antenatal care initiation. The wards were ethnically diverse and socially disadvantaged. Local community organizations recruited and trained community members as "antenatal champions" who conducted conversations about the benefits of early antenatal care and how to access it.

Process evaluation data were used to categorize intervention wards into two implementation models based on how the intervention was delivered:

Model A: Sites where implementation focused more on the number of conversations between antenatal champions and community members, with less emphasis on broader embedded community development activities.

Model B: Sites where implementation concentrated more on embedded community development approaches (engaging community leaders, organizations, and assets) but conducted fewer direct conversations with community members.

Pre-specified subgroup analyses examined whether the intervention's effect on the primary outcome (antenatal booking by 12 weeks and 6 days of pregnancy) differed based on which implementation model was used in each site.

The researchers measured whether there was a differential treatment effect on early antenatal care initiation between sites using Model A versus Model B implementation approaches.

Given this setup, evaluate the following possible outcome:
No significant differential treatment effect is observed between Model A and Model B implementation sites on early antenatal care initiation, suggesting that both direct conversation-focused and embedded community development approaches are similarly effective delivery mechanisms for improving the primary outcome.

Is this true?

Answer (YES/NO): YES